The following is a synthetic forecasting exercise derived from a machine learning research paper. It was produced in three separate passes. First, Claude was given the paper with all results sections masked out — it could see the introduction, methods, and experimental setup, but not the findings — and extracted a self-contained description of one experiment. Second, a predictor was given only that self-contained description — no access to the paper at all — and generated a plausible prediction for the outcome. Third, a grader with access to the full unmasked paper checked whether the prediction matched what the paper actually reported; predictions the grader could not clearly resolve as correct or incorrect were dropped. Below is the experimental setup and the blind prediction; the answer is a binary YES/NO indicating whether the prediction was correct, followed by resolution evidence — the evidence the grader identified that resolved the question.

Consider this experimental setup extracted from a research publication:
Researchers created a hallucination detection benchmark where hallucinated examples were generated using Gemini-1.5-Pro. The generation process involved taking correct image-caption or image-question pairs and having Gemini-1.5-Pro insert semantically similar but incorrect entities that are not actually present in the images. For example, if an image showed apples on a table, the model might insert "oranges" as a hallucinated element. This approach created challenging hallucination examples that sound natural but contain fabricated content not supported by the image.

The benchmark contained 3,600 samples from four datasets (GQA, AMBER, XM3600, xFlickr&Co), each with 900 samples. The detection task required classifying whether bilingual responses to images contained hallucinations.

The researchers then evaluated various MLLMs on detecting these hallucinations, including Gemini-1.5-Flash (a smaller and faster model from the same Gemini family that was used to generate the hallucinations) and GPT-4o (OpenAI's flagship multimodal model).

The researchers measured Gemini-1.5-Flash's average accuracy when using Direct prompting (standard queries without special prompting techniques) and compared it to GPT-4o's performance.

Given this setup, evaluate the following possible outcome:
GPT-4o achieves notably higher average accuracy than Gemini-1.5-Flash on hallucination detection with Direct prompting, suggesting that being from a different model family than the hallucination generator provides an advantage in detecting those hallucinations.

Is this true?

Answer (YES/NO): YES